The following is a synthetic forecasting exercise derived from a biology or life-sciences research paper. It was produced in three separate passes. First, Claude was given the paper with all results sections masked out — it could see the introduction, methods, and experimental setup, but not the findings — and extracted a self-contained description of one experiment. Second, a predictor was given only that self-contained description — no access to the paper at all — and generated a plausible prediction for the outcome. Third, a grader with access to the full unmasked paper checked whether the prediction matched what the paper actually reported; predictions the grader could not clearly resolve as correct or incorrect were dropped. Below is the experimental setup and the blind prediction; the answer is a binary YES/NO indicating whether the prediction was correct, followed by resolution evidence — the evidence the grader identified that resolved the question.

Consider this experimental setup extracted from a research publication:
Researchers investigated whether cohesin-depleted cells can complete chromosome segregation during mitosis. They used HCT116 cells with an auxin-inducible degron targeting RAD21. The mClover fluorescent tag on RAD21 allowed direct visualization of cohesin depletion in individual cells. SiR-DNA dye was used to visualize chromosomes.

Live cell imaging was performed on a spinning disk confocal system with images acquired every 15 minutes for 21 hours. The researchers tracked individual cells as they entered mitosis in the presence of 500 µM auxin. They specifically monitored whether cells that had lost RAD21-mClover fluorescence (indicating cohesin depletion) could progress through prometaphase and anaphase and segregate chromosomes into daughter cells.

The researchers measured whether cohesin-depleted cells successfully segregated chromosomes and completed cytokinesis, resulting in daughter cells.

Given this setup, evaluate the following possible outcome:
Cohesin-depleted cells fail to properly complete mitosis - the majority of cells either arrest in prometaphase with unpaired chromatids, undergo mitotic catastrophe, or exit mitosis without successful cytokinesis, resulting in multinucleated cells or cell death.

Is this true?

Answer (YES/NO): NO